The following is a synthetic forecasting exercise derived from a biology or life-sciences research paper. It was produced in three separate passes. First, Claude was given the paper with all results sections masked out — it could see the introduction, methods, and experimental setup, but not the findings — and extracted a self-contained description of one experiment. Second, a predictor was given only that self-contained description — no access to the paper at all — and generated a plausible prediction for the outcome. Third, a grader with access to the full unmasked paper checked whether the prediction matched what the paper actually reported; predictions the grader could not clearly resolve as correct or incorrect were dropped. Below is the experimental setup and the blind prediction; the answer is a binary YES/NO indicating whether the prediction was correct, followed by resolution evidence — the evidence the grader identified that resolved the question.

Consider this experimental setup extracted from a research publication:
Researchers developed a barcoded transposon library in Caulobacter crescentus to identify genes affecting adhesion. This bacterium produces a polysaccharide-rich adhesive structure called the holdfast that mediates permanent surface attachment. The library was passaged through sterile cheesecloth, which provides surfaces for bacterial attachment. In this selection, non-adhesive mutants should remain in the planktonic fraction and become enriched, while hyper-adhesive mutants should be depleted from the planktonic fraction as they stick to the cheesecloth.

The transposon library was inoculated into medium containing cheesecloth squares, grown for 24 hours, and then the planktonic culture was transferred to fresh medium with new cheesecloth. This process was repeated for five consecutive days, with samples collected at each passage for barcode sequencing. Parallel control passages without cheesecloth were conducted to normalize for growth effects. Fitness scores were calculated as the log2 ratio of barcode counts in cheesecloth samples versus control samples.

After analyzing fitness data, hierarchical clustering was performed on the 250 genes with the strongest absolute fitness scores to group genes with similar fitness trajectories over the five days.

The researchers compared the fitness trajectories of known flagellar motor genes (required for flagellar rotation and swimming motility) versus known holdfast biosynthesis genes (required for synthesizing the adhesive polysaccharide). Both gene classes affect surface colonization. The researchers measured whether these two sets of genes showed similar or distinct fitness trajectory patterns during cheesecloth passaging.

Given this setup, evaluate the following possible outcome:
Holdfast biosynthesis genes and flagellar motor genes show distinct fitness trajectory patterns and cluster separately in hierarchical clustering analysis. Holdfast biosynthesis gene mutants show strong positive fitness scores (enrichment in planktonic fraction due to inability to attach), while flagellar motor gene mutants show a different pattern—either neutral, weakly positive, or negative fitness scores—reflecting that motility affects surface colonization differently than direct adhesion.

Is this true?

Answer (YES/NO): YES